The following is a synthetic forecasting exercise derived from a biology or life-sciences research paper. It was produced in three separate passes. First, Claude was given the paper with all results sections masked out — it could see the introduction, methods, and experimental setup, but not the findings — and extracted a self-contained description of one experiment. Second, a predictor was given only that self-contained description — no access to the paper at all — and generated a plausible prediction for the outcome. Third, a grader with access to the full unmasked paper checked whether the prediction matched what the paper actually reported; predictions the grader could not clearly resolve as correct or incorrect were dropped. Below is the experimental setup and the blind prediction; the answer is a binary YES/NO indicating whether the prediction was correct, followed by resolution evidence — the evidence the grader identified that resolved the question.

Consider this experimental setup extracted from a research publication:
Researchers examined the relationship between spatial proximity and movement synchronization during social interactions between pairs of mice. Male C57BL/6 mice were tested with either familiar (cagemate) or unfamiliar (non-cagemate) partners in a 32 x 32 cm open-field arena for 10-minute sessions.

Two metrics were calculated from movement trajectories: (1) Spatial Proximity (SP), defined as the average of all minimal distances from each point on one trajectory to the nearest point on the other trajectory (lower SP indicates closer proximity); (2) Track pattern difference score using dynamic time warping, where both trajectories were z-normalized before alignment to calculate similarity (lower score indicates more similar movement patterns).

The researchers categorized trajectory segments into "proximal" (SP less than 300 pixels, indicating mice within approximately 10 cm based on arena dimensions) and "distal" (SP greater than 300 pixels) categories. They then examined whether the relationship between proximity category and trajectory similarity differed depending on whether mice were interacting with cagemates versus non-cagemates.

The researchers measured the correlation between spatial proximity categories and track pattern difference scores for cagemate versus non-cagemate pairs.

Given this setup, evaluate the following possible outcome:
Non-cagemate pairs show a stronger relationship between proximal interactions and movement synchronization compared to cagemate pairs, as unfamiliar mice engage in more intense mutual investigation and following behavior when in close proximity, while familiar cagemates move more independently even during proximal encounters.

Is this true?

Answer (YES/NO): YES